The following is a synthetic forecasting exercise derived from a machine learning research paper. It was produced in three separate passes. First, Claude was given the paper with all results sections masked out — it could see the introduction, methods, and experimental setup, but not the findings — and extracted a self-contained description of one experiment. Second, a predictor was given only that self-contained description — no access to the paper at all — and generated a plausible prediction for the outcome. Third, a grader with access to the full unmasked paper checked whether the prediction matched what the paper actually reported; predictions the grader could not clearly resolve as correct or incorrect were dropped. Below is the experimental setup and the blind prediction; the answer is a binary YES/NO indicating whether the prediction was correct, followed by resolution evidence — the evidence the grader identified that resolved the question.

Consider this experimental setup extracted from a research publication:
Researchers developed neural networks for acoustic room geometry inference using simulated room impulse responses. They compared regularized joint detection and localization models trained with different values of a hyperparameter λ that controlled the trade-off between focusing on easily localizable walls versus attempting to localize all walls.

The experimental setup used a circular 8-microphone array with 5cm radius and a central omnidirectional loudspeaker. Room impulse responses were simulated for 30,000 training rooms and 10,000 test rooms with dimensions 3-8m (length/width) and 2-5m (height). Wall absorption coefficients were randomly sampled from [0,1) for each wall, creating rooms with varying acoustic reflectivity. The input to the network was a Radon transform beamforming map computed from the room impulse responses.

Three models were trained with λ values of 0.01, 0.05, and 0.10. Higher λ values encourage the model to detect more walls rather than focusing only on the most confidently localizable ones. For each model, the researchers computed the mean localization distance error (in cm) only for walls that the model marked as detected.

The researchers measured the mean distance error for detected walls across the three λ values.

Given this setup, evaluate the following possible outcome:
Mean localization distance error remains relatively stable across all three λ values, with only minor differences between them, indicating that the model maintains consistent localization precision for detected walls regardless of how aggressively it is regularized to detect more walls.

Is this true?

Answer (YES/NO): NO